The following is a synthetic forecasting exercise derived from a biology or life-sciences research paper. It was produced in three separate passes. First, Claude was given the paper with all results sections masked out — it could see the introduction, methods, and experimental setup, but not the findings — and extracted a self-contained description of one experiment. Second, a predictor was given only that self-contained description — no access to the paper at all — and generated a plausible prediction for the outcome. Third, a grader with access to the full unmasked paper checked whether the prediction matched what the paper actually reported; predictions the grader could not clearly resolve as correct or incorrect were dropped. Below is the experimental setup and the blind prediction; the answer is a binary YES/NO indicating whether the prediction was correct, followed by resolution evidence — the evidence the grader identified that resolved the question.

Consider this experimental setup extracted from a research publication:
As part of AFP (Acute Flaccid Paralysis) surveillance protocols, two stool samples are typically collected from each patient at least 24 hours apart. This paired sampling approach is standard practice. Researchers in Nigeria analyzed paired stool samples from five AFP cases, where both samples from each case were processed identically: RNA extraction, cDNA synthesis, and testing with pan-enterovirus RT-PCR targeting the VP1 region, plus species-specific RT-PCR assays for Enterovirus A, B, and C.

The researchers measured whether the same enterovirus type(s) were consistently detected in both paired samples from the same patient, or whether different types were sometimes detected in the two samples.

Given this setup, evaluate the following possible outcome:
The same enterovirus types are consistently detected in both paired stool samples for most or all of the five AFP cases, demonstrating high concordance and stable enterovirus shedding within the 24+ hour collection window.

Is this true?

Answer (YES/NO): NO